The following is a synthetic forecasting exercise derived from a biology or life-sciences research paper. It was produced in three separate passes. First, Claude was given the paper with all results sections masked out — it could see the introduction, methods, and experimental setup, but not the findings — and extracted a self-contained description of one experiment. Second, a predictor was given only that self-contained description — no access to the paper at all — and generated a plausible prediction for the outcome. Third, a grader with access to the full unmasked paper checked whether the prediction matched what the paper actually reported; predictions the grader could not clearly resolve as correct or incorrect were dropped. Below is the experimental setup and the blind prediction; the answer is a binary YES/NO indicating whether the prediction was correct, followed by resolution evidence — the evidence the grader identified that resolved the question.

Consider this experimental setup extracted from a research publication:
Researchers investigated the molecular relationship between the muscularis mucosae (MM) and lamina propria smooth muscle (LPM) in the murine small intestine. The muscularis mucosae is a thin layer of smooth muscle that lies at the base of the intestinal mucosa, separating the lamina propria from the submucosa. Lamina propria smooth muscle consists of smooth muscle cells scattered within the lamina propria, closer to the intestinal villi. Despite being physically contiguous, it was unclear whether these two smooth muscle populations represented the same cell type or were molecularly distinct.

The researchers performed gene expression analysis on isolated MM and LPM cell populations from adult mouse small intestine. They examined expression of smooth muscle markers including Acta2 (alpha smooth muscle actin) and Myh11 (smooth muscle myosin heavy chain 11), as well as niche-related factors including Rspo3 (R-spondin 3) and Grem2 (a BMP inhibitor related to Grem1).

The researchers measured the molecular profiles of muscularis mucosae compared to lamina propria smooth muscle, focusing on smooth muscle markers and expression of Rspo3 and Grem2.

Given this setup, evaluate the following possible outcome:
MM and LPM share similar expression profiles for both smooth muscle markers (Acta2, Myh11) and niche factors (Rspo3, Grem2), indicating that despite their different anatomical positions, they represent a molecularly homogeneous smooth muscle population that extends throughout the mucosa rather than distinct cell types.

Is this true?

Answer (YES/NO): NO